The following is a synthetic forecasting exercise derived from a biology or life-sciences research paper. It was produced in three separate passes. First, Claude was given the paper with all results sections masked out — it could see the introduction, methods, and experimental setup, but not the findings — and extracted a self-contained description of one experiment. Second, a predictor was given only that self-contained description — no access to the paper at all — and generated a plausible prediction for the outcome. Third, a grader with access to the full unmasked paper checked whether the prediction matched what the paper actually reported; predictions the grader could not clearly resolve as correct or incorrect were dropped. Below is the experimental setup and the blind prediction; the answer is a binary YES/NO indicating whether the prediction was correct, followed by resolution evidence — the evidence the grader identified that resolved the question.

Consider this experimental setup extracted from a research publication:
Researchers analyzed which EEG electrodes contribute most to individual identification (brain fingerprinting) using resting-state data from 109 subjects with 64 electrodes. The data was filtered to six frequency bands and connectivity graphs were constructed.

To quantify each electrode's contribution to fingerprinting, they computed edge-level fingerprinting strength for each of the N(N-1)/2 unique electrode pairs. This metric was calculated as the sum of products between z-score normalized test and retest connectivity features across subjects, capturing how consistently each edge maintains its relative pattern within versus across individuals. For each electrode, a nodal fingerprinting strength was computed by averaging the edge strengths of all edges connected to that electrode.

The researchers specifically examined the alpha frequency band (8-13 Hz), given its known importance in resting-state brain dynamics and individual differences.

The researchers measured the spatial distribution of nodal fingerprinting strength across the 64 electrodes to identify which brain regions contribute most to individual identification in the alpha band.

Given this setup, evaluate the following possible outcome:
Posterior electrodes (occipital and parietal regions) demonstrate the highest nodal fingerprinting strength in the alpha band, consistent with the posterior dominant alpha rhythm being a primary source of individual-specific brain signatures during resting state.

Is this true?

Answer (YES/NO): NO